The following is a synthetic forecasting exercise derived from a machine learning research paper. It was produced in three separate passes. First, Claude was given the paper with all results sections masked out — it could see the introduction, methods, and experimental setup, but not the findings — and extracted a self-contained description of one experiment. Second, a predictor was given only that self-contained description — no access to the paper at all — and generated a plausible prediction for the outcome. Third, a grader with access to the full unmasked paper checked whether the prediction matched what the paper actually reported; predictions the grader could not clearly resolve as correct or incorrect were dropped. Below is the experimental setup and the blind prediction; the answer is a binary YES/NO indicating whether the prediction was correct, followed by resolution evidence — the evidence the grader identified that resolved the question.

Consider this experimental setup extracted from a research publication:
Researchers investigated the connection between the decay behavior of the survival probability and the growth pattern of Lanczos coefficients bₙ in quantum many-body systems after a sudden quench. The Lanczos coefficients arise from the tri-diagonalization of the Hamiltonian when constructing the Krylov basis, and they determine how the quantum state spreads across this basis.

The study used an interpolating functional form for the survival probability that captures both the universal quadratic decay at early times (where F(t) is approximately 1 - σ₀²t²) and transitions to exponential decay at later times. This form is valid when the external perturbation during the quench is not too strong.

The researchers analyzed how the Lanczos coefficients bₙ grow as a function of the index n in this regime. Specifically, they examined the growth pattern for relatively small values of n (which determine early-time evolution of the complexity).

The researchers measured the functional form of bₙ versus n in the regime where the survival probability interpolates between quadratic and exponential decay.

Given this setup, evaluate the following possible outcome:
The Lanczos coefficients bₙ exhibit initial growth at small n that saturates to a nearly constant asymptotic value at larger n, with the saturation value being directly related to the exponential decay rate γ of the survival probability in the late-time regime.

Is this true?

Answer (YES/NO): NO